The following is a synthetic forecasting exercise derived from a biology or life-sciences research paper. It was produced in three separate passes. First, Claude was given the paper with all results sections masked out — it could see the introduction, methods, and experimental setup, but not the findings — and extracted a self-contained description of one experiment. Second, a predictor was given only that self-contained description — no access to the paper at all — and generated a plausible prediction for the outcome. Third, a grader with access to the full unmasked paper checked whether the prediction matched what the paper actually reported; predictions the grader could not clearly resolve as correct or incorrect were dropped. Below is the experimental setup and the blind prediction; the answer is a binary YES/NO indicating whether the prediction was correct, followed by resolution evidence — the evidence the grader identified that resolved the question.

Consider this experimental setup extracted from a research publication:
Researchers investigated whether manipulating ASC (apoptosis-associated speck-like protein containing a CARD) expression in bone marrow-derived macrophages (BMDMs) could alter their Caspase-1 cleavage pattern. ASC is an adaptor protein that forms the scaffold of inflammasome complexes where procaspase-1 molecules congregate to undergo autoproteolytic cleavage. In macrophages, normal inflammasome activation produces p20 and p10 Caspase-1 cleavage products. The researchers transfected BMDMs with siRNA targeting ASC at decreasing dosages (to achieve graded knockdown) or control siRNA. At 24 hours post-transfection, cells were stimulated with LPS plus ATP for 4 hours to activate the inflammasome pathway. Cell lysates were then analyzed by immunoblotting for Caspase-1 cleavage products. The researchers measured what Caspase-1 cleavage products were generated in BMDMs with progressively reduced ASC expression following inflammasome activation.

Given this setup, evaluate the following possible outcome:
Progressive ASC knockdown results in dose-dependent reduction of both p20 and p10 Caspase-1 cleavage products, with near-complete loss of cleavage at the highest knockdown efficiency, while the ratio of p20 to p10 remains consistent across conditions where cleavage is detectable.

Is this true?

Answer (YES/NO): NO